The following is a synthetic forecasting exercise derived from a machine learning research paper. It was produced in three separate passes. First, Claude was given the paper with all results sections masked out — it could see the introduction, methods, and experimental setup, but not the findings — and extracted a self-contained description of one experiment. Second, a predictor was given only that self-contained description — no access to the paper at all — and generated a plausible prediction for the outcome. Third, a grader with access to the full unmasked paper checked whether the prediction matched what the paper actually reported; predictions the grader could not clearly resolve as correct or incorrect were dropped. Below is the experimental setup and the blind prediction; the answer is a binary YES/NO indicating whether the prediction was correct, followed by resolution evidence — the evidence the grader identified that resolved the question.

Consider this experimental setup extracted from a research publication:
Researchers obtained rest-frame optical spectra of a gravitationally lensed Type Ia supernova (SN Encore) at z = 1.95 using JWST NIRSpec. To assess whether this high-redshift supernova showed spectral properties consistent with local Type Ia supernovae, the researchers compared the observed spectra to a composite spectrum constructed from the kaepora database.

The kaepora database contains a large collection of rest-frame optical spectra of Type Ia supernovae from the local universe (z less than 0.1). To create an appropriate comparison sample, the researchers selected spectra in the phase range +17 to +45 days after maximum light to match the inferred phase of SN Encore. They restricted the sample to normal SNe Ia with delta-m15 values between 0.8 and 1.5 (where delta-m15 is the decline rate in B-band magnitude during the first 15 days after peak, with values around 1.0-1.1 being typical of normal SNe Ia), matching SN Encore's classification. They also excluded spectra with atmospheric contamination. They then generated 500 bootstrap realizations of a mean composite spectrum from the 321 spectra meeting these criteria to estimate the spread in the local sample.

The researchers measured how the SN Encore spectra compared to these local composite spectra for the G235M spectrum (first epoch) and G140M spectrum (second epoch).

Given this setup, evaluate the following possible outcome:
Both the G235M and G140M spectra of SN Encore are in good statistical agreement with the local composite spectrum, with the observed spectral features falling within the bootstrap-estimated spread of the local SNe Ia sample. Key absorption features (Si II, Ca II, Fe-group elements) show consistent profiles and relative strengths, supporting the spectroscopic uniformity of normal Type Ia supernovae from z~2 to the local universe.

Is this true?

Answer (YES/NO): YES